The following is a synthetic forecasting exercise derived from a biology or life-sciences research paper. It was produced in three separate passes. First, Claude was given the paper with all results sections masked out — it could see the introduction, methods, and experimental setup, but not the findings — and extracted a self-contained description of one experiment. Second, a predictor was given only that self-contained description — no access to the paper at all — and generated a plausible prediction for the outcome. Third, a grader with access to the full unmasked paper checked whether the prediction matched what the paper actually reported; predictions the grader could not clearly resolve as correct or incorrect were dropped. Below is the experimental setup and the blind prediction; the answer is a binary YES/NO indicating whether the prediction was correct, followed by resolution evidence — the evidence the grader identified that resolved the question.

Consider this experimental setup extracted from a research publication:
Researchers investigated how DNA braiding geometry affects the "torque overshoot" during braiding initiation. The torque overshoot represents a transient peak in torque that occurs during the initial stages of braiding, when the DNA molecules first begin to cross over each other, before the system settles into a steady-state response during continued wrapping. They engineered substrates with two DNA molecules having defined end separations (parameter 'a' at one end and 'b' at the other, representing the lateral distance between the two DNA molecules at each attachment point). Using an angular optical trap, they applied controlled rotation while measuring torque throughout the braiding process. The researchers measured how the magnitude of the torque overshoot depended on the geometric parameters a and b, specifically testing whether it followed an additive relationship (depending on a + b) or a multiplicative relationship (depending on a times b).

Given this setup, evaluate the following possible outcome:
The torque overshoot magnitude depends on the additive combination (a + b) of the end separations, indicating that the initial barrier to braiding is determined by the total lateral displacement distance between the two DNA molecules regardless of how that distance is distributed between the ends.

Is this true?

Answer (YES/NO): NO